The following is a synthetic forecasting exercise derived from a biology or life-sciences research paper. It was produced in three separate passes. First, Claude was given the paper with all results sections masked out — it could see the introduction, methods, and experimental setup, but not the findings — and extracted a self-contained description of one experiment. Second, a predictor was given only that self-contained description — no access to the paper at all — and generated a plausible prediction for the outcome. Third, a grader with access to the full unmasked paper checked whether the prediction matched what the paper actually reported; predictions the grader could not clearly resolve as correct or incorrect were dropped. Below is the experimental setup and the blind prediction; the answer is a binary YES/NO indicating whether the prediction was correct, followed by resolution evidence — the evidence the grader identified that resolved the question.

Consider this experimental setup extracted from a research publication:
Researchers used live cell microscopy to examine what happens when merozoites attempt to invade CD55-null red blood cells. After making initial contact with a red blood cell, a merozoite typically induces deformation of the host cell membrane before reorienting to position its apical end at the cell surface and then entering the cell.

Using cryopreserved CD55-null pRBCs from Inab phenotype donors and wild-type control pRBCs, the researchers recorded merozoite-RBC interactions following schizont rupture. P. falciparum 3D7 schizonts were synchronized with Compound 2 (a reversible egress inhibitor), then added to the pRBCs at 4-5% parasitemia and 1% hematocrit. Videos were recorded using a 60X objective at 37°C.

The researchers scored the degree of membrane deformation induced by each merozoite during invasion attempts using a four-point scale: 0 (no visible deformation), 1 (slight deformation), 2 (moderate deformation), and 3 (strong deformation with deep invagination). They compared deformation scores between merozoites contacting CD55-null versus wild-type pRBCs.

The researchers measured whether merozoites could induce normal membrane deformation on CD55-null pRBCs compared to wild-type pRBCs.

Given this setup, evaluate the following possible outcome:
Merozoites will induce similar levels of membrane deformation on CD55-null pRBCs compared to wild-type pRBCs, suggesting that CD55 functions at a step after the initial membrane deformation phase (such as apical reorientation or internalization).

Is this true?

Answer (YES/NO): YES